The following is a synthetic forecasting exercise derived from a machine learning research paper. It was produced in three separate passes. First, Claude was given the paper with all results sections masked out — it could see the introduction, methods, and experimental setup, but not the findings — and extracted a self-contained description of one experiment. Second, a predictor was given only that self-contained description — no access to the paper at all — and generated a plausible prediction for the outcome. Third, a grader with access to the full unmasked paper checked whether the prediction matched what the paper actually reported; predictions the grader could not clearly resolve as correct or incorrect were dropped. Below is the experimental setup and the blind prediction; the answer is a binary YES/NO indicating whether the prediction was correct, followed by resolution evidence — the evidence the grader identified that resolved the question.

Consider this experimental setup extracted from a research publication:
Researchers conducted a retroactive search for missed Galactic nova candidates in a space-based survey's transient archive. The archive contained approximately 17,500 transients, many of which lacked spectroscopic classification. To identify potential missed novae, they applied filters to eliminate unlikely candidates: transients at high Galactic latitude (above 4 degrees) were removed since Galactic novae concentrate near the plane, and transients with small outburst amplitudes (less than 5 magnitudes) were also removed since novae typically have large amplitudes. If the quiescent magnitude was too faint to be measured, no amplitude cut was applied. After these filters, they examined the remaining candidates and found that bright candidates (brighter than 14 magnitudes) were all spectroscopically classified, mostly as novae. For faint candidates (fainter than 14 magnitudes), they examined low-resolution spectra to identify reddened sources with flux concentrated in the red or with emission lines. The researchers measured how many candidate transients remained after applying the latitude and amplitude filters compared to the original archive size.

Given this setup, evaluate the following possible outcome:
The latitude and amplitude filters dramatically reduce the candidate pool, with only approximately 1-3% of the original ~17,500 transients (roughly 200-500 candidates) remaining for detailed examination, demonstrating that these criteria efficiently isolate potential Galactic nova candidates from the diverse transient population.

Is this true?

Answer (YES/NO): YES